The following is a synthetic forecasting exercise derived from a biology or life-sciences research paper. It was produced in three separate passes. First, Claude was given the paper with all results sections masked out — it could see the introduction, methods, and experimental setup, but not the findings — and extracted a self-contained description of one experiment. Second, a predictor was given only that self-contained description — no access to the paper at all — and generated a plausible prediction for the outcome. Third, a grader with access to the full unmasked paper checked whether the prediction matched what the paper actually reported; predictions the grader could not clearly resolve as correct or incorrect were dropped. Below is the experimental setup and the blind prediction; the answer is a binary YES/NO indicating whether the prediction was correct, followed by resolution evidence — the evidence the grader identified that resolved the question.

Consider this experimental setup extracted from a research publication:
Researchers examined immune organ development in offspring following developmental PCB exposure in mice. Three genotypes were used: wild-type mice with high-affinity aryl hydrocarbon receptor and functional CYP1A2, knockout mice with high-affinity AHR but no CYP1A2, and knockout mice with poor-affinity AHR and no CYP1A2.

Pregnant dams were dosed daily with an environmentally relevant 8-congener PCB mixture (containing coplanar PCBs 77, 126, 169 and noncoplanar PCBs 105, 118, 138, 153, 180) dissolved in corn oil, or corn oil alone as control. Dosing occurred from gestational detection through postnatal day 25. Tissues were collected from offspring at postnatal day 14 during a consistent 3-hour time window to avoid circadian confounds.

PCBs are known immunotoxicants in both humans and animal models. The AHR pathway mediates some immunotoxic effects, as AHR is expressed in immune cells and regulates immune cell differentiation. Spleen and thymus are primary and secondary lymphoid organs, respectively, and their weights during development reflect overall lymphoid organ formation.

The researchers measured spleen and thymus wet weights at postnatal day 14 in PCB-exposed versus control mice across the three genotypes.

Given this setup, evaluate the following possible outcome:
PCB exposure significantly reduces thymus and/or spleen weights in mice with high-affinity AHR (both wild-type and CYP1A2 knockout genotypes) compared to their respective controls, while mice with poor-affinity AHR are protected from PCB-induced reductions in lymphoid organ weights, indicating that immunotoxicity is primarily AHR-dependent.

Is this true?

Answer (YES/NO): NO